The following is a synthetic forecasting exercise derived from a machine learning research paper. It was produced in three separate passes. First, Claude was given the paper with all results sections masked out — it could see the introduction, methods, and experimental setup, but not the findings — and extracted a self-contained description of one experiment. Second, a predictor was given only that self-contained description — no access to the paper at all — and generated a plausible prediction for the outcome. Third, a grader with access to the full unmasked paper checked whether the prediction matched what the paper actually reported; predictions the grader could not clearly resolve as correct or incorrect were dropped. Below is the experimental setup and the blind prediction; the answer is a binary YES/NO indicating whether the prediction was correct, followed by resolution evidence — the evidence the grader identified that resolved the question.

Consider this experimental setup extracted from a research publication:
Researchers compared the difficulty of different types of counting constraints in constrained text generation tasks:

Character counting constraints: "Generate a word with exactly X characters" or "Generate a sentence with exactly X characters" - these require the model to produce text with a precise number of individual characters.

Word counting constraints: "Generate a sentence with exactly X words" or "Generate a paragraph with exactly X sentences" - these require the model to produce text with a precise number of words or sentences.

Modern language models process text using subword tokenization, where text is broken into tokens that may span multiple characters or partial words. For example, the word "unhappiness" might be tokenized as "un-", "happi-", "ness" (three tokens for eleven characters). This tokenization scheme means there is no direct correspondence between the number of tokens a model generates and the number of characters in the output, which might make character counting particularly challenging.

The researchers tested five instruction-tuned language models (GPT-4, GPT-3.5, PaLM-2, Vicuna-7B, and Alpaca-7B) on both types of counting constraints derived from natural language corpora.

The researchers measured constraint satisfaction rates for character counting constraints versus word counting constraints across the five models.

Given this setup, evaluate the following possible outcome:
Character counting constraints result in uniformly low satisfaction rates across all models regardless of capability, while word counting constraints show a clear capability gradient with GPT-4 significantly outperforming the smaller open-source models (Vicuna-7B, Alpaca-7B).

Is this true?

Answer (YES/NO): NO